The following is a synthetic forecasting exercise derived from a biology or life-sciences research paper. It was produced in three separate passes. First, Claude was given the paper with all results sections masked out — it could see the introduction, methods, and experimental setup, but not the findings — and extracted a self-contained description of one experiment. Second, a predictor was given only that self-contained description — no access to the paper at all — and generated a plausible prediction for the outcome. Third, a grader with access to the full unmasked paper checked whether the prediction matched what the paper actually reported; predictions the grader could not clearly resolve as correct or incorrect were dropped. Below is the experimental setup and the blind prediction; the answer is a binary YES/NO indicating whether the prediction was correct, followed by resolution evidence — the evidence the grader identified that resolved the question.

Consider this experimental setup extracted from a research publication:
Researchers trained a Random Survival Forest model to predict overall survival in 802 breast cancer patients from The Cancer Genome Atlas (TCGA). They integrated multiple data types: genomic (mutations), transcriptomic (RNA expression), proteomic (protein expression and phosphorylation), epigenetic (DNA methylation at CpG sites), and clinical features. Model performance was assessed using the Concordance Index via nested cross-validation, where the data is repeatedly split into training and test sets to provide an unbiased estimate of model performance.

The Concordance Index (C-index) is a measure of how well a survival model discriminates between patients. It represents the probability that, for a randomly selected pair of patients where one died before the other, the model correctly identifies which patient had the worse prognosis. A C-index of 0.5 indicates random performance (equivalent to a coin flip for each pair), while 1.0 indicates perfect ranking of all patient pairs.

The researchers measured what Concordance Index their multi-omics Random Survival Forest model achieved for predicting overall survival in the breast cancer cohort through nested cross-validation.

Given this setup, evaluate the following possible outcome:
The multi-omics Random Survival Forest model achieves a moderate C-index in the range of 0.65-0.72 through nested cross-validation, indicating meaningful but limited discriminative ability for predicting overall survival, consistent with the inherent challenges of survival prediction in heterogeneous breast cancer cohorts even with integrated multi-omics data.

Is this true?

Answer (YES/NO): NO